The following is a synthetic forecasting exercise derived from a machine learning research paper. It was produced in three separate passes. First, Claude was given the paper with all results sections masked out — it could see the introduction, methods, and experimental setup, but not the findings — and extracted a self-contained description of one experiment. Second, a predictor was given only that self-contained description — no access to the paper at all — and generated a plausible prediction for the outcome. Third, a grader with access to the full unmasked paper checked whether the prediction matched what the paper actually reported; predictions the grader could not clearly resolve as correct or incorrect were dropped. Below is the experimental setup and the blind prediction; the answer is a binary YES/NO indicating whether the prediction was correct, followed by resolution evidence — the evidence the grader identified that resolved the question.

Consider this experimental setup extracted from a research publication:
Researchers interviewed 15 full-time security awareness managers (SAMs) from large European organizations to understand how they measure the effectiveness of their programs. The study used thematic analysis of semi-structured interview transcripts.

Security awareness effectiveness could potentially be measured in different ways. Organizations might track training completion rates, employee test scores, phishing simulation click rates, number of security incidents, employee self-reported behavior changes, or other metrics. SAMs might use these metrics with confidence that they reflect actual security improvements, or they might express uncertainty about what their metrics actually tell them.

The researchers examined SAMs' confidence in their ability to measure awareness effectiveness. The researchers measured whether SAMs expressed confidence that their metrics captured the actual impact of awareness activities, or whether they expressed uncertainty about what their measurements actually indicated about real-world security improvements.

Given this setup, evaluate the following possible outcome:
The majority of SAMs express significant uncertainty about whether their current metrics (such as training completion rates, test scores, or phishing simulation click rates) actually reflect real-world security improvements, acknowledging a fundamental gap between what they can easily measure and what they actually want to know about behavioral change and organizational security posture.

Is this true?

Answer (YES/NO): NO